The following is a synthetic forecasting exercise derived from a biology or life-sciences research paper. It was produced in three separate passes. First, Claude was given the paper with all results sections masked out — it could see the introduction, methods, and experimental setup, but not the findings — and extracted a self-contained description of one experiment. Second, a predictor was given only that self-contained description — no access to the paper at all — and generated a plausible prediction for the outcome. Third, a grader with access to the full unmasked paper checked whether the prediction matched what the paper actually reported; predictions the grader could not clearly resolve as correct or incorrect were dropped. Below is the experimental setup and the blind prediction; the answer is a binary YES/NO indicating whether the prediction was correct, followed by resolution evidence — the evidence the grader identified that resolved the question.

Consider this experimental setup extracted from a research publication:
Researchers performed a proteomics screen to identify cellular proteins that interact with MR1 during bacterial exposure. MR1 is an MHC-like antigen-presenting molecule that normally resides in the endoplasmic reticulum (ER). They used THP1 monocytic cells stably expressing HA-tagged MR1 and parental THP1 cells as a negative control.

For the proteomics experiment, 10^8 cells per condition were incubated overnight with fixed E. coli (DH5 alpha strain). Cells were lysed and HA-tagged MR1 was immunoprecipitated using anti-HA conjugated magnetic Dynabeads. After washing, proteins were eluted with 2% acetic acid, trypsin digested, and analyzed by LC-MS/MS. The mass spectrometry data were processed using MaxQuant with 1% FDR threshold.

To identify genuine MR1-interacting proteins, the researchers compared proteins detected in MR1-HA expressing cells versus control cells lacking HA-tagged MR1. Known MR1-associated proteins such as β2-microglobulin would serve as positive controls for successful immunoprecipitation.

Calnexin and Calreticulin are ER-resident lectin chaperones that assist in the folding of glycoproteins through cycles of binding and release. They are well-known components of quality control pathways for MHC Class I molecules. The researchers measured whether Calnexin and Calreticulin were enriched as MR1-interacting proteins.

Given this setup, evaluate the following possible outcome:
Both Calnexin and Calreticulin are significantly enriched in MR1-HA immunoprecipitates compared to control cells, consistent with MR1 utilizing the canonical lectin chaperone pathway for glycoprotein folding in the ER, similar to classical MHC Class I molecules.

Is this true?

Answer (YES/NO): YES